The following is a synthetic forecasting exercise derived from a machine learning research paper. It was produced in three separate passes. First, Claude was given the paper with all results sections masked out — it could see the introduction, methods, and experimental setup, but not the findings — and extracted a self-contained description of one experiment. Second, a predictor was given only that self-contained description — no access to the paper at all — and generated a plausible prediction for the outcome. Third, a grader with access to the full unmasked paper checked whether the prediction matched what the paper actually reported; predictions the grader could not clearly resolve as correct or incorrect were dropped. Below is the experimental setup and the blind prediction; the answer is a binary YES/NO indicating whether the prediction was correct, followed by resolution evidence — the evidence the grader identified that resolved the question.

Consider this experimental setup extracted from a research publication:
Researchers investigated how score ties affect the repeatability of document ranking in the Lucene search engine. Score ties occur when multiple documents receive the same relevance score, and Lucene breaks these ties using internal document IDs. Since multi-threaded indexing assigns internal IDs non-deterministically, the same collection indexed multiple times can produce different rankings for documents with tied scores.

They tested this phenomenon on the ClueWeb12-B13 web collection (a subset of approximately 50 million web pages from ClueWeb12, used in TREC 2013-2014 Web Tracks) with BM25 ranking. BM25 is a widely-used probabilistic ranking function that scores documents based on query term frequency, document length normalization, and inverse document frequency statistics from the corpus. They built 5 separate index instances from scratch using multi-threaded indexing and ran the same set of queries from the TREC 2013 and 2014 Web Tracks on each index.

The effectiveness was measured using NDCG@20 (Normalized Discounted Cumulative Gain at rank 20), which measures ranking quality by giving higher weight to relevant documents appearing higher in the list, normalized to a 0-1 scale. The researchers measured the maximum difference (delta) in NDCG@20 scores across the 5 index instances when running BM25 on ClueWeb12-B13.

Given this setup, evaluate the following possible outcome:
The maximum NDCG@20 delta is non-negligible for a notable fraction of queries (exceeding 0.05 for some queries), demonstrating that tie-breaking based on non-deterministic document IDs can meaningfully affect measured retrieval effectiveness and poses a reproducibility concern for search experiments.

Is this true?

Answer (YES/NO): NO